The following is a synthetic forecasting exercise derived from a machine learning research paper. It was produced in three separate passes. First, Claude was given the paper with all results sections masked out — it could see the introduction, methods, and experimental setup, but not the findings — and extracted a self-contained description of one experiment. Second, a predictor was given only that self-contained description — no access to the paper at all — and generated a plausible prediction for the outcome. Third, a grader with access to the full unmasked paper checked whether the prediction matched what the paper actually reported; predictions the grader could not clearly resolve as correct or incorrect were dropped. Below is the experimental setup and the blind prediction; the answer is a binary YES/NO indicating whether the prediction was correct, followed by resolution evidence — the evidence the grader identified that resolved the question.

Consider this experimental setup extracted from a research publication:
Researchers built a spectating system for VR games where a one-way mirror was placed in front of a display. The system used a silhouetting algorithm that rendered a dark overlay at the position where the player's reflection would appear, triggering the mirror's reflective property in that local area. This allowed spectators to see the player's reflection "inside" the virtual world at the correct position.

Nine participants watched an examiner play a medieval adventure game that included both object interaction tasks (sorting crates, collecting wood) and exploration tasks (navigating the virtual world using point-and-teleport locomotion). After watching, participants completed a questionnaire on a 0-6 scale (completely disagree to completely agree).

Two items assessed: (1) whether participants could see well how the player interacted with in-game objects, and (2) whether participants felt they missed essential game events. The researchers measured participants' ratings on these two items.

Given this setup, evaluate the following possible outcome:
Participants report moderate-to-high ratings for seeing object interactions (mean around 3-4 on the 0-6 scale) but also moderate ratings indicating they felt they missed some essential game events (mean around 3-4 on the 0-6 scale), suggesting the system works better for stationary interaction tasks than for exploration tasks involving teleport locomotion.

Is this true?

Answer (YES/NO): NO